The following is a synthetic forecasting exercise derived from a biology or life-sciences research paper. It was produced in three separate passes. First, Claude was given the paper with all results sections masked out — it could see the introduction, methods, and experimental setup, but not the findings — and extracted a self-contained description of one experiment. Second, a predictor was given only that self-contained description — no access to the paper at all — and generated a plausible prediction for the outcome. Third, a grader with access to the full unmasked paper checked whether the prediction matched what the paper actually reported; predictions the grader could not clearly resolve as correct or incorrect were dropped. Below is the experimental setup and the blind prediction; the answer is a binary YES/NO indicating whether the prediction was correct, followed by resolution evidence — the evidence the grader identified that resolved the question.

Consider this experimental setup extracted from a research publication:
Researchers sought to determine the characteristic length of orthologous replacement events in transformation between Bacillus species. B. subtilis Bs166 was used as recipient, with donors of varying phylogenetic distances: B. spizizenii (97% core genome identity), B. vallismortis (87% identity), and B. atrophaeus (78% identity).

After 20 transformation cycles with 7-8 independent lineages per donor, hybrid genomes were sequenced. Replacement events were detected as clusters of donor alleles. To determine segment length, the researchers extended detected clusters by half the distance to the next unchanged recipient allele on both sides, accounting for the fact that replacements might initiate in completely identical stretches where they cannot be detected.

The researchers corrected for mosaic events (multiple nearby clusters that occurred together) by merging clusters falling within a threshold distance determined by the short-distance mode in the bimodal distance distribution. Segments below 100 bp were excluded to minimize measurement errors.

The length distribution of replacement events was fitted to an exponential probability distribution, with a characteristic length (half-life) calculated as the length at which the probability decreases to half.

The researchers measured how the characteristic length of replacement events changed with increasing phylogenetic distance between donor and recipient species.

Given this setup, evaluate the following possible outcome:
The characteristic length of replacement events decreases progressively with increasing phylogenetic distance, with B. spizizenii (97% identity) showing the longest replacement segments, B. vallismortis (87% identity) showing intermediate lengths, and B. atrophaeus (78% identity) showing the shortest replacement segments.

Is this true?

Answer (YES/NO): YES